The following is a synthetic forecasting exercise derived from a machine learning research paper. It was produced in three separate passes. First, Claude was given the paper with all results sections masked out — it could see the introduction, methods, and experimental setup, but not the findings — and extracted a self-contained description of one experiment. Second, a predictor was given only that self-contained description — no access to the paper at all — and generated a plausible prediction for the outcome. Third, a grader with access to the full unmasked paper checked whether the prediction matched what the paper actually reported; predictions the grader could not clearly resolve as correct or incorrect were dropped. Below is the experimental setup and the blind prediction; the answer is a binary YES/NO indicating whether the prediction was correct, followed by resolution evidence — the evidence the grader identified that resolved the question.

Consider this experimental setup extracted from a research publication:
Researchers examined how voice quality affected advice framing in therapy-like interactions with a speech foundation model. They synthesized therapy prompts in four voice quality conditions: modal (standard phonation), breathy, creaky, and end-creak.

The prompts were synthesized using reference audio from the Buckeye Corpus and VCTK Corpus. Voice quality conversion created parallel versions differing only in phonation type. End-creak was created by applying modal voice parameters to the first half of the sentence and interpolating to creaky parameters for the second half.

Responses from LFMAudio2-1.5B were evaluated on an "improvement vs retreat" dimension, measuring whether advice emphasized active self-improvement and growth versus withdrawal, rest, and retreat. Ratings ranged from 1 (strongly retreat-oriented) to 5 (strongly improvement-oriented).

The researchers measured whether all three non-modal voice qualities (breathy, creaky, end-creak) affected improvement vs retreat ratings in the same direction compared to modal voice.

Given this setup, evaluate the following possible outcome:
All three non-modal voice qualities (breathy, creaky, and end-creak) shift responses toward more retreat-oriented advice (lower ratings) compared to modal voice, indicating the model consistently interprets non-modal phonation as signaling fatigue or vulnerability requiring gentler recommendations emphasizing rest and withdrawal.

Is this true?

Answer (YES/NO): NO